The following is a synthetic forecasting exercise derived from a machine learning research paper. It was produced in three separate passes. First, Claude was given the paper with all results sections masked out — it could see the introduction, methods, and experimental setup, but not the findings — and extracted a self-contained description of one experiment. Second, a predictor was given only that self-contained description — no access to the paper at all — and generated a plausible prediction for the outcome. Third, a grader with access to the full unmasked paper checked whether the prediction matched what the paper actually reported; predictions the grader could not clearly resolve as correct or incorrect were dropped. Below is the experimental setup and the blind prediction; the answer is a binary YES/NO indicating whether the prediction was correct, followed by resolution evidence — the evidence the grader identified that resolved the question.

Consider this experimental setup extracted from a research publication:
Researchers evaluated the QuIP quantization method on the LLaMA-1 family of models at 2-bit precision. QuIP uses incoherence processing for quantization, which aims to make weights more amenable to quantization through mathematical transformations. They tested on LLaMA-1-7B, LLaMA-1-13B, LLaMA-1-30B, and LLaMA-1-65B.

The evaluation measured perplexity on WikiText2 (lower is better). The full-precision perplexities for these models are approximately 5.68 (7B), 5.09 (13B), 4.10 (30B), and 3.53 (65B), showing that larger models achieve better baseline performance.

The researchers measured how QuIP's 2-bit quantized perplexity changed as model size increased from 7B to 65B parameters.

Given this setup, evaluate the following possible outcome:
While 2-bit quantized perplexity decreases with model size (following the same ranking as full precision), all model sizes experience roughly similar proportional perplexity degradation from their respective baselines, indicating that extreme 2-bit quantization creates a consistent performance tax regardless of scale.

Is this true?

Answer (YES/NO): NO